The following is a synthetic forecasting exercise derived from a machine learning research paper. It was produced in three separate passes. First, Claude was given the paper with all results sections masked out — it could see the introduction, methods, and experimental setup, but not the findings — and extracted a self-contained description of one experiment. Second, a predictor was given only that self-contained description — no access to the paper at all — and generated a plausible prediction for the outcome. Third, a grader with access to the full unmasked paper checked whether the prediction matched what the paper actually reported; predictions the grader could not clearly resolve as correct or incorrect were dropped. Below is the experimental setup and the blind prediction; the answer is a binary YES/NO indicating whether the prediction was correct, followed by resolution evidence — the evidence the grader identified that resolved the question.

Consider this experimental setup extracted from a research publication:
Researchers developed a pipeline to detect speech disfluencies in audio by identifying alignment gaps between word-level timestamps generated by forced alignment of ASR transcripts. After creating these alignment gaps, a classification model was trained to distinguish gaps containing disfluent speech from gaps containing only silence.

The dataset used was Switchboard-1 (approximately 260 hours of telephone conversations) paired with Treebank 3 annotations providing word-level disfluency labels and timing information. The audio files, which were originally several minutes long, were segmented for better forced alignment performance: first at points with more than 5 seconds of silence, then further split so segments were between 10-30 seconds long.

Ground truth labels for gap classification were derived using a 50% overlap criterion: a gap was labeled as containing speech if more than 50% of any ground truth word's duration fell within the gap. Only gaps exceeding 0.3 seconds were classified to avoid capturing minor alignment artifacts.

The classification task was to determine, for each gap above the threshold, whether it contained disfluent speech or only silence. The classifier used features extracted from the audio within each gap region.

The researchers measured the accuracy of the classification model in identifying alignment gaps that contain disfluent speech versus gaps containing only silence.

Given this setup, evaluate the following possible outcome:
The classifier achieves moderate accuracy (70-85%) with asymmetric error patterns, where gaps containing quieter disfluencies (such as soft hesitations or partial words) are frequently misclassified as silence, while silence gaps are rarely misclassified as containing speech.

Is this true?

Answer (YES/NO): NO